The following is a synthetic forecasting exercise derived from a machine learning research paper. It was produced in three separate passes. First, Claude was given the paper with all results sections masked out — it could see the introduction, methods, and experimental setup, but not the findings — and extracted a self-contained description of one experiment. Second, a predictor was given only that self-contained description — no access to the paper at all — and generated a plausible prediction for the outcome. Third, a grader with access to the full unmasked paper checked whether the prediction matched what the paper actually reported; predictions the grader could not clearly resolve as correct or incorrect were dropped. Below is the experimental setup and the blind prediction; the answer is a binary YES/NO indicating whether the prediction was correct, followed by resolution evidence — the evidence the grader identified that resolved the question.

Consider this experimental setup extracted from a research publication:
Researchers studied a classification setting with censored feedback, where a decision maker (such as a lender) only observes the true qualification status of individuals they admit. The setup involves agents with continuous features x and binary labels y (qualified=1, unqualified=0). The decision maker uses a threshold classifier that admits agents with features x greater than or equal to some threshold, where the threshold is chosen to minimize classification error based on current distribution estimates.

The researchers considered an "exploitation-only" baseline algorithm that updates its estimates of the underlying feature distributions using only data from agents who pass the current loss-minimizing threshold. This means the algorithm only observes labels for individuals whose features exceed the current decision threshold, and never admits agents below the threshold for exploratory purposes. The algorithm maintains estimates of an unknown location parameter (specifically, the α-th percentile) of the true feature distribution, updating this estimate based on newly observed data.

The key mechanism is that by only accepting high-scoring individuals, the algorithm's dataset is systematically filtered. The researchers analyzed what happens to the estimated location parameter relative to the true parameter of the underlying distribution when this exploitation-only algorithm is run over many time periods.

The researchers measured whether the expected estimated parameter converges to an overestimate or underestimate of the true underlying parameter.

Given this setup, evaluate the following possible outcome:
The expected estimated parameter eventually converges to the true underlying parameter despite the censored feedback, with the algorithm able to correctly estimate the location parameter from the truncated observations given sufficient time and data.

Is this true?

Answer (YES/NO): NO